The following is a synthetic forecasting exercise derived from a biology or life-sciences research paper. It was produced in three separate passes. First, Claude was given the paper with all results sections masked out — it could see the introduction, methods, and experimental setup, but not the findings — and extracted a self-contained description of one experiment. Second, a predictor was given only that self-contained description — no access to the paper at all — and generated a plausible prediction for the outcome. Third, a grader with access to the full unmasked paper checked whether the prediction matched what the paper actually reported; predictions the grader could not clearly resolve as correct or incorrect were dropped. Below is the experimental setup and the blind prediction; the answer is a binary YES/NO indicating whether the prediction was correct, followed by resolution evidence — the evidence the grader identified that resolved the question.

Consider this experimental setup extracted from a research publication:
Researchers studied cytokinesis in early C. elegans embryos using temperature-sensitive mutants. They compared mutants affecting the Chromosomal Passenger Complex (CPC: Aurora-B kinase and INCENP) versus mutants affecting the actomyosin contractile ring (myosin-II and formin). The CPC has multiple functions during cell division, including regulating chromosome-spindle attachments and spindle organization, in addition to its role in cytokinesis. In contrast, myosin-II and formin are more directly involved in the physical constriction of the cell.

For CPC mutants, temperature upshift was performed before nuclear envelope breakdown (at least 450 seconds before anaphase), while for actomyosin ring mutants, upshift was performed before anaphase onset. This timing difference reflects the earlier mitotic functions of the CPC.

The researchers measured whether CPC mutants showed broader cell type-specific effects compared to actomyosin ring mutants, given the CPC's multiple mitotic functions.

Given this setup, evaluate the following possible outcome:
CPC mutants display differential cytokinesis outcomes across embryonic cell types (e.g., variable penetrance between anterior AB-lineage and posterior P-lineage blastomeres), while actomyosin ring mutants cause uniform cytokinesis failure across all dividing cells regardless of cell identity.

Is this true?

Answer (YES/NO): NO